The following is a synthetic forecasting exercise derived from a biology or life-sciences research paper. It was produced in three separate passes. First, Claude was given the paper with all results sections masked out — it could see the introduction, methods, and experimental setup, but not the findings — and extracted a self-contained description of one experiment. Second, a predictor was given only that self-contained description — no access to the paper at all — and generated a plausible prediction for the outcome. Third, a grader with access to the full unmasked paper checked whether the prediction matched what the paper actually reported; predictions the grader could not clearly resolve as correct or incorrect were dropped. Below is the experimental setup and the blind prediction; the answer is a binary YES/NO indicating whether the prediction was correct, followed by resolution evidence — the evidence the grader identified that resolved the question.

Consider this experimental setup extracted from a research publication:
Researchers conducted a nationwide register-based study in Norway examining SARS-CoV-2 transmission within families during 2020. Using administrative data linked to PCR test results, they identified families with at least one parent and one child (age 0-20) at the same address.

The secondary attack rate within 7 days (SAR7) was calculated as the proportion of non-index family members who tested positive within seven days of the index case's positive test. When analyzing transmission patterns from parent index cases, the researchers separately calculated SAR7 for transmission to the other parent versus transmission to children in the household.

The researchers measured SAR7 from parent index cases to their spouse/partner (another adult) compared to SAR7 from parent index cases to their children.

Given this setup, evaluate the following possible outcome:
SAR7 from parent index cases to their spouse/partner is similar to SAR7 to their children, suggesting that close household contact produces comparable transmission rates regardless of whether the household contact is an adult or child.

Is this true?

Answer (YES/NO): NO